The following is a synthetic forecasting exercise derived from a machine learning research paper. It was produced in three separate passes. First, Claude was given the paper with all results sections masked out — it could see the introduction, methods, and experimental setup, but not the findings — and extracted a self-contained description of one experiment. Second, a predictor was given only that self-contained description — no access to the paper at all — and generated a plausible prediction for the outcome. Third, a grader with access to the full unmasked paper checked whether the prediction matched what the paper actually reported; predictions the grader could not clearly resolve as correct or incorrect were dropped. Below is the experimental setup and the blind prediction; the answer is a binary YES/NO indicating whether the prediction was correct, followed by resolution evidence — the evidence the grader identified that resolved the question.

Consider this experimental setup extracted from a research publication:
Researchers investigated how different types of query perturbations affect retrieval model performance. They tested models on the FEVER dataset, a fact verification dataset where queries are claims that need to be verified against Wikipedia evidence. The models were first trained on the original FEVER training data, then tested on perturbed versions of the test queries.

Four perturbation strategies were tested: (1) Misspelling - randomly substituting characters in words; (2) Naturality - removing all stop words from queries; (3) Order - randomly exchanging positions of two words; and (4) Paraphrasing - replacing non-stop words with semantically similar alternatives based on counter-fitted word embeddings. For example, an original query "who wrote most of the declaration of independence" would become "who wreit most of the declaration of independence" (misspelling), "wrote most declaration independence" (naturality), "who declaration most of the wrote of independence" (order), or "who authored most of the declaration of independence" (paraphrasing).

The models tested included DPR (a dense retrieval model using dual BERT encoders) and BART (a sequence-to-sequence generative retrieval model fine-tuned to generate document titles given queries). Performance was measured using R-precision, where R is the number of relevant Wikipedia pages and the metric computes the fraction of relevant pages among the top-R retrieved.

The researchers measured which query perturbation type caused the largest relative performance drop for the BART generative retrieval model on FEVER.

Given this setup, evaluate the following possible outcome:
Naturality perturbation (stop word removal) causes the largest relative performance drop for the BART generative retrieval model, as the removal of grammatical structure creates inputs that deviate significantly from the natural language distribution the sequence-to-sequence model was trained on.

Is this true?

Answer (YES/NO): NO